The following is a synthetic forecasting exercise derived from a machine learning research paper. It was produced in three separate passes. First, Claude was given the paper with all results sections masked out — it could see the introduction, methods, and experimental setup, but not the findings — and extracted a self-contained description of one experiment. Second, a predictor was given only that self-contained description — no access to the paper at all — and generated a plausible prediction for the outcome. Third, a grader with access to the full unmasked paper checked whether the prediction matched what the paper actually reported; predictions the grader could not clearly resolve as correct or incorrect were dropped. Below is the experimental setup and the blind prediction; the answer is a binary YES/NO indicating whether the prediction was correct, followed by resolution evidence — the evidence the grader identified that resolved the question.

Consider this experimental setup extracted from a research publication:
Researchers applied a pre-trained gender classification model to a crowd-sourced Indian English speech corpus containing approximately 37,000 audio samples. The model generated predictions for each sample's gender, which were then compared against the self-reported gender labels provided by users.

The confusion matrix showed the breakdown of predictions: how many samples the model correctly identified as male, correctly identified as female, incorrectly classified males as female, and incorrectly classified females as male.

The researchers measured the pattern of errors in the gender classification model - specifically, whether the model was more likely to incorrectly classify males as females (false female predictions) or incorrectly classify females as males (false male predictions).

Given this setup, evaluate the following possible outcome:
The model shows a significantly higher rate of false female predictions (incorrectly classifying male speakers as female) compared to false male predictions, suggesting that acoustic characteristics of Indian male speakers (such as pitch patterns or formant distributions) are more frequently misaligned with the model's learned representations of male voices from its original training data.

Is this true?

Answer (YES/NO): NO